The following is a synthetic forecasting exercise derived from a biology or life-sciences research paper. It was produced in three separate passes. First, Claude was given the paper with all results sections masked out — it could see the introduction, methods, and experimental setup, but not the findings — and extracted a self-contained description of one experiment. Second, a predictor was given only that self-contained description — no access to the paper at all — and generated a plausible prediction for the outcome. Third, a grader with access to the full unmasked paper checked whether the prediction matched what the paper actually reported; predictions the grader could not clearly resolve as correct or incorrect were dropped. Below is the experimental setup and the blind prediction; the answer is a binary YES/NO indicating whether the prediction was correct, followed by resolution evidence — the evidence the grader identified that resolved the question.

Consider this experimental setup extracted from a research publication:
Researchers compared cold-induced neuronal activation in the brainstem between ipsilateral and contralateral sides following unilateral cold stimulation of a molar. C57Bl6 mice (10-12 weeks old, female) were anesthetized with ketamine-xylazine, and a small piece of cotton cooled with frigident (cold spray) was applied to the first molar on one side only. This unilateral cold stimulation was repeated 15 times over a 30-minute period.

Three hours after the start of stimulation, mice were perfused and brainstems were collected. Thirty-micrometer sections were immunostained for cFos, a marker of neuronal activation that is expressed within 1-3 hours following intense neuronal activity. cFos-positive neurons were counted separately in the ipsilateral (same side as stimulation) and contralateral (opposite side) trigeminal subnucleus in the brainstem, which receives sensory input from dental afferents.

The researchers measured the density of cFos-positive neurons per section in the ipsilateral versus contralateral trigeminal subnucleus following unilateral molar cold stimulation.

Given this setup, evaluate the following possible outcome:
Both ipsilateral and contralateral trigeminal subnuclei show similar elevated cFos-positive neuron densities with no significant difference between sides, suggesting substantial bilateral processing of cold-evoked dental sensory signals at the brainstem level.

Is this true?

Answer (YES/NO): NO